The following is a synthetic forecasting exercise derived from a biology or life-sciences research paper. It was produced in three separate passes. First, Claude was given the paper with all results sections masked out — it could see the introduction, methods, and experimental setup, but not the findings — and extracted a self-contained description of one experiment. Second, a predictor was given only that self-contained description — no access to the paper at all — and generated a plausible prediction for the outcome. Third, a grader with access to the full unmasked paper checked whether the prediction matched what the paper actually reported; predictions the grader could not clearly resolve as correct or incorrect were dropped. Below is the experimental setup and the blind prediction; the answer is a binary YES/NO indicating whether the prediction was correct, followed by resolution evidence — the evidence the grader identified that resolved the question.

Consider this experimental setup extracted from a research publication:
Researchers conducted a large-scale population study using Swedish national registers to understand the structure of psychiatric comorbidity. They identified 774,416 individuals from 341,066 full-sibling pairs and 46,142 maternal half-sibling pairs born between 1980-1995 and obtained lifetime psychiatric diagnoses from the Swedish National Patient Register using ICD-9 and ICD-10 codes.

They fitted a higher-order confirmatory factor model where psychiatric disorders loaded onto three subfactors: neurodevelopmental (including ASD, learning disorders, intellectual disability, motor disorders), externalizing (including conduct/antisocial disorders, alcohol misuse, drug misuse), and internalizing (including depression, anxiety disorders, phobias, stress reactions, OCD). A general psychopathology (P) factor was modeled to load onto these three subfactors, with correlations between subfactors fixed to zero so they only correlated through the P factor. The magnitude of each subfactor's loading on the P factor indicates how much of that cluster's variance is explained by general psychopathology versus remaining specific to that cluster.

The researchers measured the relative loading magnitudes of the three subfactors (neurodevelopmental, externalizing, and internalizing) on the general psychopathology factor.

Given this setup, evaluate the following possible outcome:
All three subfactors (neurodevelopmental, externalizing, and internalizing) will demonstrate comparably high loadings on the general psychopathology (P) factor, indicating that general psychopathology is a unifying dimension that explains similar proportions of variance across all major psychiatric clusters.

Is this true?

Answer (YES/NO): NO